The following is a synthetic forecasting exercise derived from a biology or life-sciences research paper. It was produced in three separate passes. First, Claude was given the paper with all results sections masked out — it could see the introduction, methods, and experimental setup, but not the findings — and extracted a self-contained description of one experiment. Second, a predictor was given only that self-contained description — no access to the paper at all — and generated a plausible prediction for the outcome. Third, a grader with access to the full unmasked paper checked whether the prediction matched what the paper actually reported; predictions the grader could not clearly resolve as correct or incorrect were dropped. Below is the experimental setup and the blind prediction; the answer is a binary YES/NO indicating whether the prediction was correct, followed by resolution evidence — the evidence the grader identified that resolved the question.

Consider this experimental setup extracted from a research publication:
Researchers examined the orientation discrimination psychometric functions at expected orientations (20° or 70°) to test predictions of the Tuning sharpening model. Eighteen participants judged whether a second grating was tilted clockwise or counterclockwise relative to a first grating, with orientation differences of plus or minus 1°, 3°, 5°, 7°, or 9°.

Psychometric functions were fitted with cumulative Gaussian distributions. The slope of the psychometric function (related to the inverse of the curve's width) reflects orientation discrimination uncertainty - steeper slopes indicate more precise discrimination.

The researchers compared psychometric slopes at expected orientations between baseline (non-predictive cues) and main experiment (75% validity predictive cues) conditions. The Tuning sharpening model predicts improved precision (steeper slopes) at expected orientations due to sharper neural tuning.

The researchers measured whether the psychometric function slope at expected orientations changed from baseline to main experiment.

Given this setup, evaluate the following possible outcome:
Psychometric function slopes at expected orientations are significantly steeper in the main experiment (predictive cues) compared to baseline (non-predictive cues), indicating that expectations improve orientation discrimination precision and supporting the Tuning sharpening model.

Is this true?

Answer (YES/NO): YES